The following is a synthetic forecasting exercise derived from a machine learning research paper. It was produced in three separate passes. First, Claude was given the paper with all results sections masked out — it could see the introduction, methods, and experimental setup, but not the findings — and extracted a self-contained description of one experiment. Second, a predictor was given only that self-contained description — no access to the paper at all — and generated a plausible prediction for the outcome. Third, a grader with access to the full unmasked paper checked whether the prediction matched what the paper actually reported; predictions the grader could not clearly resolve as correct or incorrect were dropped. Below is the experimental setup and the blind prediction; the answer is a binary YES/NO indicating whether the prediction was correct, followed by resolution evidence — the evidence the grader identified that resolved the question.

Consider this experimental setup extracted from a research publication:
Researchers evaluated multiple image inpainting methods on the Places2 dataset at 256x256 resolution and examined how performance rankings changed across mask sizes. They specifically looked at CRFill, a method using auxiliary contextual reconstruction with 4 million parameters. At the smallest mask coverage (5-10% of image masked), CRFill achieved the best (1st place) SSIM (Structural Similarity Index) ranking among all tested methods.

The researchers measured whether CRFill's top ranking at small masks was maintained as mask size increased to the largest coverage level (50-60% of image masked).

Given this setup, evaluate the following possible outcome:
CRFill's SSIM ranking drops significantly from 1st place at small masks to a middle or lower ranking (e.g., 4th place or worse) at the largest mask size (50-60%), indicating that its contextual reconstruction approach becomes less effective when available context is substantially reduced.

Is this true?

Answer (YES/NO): YES